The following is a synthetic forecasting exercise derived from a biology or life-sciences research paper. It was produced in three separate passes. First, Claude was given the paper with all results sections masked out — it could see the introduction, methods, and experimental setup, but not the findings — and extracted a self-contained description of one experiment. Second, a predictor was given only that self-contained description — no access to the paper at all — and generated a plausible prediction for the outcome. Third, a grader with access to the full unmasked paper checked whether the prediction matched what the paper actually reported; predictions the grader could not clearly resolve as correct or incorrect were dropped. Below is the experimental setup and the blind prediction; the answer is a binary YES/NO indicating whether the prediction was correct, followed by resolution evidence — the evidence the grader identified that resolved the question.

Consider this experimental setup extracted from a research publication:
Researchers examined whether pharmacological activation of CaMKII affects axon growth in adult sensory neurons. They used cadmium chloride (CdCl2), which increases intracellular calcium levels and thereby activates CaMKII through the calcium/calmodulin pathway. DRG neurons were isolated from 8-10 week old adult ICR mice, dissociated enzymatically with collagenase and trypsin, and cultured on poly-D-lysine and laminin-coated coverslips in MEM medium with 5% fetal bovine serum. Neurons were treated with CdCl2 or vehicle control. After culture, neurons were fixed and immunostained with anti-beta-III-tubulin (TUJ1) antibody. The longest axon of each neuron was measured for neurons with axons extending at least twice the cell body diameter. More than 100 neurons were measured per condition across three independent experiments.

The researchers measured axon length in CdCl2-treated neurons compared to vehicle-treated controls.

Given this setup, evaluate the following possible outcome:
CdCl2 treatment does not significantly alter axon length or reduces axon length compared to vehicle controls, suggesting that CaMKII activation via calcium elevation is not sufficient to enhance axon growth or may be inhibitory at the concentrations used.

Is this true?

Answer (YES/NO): NO